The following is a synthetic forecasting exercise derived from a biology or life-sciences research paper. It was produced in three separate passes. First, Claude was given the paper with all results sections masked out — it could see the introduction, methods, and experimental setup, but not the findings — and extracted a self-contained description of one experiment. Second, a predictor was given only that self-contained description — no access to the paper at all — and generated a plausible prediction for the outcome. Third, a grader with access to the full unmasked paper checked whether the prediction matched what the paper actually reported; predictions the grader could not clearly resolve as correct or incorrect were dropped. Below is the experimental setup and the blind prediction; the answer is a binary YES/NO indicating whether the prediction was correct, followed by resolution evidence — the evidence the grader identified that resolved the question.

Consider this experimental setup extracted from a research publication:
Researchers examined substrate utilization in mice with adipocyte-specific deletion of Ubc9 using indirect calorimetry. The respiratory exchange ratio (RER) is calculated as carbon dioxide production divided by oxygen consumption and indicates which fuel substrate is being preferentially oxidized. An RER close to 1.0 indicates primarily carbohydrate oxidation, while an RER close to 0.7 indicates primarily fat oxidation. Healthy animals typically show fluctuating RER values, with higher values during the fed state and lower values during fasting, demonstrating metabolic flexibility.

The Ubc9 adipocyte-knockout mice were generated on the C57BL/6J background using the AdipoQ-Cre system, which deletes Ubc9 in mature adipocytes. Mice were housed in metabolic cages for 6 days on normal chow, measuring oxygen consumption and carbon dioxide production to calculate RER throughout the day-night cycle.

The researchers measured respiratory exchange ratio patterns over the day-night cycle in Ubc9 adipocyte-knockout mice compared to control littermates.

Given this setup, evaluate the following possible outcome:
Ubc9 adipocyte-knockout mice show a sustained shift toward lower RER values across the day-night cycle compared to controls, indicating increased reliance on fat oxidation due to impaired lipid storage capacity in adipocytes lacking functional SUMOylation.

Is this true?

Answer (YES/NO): NO